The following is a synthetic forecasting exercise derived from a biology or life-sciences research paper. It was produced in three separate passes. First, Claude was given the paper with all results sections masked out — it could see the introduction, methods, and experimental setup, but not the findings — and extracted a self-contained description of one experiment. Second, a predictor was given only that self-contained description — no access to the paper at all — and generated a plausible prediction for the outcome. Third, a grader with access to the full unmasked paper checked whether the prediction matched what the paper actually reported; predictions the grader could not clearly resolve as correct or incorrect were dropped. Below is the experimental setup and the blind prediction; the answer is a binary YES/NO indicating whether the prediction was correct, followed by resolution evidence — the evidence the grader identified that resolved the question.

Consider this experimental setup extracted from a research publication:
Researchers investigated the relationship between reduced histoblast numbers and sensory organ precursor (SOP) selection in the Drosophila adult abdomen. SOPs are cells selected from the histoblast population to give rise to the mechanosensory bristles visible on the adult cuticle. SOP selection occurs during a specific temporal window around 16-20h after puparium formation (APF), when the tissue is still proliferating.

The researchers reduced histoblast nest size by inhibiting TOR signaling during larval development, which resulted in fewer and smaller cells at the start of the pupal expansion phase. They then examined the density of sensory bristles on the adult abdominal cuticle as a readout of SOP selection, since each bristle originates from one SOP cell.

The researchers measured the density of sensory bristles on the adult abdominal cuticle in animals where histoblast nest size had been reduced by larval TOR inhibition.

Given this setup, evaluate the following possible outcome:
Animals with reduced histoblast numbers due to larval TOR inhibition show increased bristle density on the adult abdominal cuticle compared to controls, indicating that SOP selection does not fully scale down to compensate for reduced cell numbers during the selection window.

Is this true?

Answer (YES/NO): NO